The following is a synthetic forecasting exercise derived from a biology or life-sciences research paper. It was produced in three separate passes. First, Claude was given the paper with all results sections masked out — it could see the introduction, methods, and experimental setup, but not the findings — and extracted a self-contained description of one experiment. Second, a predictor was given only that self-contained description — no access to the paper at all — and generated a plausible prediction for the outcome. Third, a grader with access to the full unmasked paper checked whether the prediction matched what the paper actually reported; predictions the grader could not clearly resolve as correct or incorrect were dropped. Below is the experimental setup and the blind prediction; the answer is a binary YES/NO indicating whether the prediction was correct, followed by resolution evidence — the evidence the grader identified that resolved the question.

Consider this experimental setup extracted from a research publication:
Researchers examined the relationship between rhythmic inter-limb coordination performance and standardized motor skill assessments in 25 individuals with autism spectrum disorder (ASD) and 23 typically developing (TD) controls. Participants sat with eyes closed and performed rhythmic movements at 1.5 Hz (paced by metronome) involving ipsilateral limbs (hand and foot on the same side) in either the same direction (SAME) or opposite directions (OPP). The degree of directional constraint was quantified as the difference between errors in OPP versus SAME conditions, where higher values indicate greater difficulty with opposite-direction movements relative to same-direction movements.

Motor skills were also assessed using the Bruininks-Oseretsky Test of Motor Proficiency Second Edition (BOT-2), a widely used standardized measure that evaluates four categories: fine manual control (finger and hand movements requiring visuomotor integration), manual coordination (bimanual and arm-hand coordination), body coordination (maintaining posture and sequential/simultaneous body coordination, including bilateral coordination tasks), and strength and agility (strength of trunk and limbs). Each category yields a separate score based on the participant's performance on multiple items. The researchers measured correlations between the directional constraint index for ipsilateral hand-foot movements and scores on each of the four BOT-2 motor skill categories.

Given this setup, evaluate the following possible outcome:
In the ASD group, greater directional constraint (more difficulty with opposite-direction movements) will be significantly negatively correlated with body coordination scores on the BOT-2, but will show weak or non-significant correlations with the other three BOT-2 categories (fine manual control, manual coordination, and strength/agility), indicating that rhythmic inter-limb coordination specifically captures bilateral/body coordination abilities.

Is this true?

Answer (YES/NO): NO